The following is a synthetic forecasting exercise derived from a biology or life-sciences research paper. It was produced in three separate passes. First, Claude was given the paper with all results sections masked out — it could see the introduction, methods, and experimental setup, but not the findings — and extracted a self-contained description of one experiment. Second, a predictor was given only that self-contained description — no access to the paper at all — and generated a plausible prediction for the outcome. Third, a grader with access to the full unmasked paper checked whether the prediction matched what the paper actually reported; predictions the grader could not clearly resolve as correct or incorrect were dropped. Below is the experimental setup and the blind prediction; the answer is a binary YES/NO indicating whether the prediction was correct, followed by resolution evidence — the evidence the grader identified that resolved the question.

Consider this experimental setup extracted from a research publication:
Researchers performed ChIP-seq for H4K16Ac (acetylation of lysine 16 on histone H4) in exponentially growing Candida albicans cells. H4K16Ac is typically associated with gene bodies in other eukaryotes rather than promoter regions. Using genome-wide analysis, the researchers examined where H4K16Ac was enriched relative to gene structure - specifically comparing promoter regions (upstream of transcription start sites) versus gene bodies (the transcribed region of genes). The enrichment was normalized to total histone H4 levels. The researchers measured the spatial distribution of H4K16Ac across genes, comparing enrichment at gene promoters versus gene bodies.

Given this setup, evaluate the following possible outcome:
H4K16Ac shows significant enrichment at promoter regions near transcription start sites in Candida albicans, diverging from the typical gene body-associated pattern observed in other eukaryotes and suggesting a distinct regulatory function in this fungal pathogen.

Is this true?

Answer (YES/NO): NO